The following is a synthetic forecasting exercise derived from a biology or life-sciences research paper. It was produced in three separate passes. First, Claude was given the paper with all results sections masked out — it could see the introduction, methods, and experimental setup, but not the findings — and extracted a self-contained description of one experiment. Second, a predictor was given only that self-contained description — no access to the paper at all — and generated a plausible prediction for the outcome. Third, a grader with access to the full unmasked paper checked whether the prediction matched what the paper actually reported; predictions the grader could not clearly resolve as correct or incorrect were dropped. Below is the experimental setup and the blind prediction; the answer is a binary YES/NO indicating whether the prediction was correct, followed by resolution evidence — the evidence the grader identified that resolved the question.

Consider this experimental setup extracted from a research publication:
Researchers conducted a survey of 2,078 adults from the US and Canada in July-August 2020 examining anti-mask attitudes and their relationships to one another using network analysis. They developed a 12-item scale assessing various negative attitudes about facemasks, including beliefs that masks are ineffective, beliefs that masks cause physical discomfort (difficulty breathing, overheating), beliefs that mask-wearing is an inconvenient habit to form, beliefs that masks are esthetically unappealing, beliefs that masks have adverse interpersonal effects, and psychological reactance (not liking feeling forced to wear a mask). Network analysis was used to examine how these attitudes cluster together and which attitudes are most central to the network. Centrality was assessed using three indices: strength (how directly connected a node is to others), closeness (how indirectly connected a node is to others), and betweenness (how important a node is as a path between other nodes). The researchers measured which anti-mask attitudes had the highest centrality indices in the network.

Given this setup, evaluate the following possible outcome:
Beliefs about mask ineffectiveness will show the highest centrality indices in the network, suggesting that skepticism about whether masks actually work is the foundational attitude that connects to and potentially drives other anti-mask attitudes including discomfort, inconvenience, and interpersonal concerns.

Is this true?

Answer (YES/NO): NO